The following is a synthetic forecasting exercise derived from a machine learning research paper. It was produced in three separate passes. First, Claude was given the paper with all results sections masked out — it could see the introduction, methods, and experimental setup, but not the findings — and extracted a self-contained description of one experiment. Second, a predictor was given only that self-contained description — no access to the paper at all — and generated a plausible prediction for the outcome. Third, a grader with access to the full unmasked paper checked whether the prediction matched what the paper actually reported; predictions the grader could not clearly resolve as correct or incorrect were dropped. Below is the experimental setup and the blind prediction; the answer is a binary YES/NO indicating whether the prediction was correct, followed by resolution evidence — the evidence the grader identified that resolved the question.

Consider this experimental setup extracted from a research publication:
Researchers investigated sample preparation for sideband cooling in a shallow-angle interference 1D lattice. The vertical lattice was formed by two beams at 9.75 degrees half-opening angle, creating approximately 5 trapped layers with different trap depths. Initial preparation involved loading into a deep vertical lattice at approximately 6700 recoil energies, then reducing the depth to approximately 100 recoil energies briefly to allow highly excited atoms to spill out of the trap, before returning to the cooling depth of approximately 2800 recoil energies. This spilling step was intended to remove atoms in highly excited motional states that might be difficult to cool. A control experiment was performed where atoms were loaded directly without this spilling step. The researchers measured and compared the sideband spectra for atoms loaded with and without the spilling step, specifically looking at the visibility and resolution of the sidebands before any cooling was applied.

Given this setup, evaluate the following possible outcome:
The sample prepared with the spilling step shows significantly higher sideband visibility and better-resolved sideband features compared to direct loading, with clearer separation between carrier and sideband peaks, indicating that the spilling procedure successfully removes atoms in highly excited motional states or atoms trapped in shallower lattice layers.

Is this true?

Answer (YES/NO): YES